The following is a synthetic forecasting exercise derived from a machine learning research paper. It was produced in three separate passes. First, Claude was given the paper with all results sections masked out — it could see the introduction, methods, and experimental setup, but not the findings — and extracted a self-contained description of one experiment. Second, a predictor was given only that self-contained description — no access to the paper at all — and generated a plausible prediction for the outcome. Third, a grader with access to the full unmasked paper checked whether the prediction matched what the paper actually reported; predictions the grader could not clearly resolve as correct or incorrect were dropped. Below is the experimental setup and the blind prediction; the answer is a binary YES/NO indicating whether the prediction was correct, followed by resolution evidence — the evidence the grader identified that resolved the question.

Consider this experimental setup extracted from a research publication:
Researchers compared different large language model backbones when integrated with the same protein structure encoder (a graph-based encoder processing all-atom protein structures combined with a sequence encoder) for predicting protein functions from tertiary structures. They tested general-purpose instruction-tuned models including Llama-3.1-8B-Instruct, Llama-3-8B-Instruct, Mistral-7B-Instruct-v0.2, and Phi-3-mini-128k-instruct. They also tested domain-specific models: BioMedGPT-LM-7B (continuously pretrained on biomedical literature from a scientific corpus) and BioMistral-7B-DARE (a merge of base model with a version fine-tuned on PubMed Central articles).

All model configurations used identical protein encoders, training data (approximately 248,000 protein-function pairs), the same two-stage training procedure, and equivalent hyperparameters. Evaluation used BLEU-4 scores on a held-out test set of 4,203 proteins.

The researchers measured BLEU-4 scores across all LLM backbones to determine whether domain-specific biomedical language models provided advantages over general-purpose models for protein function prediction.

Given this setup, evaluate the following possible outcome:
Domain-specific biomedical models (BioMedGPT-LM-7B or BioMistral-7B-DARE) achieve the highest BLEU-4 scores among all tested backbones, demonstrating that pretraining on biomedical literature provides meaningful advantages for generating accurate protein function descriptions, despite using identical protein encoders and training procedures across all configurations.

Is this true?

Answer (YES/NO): NO